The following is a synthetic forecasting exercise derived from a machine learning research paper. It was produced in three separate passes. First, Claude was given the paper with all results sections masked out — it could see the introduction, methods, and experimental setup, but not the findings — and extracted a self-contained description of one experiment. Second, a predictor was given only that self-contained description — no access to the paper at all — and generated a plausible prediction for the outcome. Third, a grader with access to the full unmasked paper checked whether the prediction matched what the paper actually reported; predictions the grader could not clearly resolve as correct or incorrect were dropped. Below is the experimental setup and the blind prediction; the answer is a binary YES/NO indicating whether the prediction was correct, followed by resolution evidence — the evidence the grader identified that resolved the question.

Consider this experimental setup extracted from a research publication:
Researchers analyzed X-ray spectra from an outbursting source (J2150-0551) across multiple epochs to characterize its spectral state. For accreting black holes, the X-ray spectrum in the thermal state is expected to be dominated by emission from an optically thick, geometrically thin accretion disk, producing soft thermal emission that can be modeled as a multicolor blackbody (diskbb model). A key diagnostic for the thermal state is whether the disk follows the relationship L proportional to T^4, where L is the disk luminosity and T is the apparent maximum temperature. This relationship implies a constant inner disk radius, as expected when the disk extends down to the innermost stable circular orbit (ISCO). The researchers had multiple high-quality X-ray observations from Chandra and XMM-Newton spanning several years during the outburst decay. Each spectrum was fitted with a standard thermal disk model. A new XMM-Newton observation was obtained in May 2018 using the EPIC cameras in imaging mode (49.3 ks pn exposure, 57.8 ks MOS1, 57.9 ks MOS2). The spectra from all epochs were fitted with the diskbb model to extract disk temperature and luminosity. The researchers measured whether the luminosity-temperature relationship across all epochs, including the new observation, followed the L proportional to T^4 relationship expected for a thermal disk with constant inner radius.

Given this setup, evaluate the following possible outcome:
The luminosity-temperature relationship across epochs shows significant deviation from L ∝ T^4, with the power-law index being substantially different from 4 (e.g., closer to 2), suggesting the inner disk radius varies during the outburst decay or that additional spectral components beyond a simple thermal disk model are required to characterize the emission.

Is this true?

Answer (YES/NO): NO